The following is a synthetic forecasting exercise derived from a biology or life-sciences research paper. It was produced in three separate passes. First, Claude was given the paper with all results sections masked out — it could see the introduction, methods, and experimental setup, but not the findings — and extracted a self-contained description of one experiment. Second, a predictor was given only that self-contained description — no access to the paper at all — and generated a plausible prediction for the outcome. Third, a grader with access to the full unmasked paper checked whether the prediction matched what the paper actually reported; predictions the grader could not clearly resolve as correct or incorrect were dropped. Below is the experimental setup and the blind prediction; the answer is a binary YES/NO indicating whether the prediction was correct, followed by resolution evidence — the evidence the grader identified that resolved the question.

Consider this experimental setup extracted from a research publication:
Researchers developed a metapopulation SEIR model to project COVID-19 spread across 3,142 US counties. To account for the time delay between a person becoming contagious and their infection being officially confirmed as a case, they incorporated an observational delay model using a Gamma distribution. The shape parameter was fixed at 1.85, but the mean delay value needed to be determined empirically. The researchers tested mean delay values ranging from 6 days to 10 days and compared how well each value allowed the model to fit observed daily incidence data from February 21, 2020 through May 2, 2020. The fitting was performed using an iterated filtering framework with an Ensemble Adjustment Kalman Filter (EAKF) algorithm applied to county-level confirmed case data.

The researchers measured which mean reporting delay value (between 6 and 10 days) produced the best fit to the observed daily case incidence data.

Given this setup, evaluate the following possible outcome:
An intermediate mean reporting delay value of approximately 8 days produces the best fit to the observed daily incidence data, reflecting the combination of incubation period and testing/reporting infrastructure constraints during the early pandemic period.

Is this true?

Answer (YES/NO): NO